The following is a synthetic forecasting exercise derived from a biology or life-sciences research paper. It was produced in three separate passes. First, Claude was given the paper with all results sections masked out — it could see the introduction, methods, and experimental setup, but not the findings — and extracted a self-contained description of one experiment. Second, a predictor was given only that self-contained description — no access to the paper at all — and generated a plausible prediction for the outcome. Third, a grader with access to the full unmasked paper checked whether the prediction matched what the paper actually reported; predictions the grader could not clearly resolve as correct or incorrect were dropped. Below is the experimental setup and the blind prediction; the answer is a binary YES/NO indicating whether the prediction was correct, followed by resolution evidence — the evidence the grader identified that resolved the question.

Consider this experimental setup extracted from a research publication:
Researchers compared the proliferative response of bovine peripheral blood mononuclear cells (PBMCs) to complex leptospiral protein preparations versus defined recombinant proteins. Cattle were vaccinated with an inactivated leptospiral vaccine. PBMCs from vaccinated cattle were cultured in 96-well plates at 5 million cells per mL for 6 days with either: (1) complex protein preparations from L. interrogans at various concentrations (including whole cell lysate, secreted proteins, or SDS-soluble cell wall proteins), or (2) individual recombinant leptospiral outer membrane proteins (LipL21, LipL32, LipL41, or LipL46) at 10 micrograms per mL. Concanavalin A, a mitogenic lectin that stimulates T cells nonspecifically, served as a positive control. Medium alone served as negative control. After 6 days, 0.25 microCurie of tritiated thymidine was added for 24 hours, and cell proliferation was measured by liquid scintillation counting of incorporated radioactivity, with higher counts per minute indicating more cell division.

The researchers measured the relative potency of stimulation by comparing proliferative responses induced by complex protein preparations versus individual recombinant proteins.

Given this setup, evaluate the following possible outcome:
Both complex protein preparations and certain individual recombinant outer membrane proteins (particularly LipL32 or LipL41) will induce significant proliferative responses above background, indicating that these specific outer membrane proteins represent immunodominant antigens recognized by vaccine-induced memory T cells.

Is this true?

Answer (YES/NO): NO